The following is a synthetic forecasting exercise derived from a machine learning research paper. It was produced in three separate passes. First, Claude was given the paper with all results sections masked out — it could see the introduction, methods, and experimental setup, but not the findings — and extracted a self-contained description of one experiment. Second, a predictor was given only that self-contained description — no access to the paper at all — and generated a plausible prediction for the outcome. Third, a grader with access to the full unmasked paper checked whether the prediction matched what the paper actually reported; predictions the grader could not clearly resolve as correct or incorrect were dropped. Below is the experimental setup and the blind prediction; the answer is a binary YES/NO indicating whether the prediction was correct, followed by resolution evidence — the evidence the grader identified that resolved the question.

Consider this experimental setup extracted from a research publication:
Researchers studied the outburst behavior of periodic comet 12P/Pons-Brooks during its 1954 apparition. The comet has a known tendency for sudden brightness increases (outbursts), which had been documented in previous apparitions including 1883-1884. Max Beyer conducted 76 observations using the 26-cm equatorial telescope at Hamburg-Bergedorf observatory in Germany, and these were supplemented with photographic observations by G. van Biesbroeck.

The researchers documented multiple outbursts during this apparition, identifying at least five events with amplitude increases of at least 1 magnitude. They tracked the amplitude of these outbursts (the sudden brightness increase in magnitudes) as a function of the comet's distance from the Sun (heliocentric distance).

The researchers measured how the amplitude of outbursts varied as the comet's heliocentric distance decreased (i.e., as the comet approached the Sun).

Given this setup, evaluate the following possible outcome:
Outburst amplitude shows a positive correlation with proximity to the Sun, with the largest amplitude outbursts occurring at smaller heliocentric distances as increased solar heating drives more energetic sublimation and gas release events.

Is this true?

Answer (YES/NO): NO